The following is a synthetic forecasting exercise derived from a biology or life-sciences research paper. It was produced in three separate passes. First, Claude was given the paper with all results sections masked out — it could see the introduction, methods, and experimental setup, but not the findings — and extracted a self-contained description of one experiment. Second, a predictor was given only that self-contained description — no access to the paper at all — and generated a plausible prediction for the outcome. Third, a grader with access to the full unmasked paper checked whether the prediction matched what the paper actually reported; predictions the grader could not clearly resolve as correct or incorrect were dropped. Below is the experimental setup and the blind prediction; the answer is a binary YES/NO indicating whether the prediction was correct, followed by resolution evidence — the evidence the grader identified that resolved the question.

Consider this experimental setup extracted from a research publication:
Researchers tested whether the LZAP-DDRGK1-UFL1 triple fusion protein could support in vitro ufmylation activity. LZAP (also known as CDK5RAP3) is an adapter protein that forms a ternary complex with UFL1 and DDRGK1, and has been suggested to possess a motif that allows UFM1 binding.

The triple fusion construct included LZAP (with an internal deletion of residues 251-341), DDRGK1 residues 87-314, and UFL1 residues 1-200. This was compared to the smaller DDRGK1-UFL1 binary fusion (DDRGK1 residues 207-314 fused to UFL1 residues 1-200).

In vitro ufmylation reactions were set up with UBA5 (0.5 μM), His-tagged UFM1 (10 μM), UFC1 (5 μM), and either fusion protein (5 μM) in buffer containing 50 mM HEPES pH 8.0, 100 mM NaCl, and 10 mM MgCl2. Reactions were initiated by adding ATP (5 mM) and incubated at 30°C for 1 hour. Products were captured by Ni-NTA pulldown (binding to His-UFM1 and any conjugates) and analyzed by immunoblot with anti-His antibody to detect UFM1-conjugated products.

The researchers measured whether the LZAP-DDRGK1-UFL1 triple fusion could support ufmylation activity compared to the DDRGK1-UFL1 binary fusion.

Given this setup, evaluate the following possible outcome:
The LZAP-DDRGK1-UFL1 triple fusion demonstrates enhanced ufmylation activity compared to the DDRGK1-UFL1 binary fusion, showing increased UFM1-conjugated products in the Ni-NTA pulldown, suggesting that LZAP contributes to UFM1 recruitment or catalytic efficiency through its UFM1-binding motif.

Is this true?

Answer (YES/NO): NO